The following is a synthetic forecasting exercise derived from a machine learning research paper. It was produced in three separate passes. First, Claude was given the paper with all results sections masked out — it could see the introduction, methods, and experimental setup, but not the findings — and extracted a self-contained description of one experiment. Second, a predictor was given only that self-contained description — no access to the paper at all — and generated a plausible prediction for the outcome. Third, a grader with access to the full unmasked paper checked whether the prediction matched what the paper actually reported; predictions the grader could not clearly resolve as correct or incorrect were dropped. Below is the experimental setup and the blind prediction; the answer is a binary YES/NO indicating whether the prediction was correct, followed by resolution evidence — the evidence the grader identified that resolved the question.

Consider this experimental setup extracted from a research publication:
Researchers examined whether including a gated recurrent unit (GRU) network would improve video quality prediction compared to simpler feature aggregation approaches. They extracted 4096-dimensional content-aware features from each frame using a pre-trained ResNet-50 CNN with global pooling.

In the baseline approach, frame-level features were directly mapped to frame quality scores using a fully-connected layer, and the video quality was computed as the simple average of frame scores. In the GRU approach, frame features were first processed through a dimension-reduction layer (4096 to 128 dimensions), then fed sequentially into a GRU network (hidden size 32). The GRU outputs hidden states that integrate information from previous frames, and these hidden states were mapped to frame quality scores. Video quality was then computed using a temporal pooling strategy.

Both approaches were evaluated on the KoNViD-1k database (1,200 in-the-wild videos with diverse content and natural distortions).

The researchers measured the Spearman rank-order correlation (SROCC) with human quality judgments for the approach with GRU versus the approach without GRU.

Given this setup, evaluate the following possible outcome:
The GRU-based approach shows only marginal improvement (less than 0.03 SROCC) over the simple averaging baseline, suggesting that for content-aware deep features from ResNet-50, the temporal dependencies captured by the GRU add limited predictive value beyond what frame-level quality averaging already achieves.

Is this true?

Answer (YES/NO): NO